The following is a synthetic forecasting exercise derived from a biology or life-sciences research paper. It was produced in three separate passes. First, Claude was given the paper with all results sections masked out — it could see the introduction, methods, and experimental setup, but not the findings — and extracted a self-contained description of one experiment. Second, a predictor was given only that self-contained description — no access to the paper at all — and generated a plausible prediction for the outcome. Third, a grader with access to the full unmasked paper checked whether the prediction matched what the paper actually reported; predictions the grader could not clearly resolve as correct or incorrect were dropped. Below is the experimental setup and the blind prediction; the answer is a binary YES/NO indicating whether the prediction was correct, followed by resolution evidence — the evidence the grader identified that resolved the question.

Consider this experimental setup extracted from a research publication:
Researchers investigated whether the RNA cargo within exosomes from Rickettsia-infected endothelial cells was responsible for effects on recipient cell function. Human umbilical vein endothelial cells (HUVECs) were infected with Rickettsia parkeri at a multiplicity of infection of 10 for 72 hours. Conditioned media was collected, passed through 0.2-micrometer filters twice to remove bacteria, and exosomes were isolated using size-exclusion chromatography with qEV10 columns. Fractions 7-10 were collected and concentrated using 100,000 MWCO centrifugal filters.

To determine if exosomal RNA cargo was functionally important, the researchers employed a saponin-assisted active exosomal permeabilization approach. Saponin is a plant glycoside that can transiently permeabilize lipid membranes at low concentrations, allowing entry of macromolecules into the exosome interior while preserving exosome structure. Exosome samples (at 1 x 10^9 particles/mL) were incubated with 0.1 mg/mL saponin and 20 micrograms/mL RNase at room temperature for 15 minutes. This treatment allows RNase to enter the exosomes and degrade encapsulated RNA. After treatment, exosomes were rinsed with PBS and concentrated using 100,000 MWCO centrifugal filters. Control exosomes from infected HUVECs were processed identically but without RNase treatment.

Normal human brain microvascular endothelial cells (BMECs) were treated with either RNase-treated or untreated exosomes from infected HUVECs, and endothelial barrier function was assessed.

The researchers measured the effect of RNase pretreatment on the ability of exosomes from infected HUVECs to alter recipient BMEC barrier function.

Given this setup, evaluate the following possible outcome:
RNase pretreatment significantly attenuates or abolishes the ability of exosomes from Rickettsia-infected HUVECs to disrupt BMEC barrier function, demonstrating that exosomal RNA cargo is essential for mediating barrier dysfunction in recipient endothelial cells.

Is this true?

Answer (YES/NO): YES